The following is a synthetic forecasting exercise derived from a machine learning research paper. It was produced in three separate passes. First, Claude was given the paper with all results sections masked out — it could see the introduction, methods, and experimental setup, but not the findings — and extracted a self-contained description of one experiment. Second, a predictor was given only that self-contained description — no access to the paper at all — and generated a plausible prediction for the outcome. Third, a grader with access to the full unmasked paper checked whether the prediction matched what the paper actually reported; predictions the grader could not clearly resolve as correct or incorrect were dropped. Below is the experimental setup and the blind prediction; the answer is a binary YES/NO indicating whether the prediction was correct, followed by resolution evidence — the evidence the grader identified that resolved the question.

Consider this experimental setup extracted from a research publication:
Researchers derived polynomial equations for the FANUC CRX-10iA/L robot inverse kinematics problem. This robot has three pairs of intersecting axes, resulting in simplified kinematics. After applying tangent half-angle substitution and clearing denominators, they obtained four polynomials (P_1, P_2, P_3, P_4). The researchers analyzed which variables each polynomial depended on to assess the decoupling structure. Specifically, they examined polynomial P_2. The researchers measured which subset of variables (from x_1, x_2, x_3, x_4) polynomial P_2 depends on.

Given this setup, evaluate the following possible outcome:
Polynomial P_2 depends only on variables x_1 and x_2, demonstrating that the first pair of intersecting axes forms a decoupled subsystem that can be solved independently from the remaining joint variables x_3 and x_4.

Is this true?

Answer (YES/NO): NO